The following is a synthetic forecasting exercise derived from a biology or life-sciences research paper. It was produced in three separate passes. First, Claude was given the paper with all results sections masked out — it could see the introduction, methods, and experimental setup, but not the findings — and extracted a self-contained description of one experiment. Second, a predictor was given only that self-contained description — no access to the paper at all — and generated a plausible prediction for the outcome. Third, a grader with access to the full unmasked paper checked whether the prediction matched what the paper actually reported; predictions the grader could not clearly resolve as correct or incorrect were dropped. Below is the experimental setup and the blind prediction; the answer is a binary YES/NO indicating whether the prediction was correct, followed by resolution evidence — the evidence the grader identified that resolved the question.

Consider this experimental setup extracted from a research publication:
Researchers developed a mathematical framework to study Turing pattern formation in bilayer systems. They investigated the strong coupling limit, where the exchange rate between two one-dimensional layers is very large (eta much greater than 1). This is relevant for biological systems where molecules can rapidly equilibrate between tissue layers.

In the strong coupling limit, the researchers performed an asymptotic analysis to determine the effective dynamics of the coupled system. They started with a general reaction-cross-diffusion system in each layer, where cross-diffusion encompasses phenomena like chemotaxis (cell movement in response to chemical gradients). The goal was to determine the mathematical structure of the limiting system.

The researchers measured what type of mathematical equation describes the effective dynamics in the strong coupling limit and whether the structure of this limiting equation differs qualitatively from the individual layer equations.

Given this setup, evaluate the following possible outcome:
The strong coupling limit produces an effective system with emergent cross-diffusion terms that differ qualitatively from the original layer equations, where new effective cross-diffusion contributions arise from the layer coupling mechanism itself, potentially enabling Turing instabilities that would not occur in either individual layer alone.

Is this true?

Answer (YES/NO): NO